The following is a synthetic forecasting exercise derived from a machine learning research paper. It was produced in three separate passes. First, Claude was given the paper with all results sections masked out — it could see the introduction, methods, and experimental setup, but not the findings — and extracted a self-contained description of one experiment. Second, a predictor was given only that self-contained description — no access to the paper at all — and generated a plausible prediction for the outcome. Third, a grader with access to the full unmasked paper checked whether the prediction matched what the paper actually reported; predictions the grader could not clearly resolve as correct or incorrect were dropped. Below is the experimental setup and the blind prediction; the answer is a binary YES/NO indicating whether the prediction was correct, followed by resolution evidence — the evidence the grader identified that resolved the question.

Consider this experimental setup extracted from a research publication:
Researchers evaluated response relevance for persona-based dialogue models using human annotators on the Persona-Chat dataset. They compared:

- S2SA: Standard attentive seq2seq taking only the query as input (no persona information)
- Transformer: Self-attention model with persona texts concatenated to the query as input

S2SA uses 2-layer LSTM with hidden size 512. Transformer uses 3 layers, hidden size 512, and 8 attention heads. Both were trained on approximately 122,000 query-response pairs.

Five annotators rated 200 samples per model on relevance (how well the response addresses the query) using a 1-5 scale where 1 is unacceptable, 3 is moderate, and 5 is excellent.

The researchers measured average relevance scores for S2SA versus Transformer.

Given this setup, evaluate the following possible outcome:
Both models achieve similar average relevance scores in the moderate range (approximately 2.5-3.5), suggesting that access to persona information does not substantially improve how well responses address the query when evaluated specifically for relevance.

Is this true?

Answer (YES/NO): NO